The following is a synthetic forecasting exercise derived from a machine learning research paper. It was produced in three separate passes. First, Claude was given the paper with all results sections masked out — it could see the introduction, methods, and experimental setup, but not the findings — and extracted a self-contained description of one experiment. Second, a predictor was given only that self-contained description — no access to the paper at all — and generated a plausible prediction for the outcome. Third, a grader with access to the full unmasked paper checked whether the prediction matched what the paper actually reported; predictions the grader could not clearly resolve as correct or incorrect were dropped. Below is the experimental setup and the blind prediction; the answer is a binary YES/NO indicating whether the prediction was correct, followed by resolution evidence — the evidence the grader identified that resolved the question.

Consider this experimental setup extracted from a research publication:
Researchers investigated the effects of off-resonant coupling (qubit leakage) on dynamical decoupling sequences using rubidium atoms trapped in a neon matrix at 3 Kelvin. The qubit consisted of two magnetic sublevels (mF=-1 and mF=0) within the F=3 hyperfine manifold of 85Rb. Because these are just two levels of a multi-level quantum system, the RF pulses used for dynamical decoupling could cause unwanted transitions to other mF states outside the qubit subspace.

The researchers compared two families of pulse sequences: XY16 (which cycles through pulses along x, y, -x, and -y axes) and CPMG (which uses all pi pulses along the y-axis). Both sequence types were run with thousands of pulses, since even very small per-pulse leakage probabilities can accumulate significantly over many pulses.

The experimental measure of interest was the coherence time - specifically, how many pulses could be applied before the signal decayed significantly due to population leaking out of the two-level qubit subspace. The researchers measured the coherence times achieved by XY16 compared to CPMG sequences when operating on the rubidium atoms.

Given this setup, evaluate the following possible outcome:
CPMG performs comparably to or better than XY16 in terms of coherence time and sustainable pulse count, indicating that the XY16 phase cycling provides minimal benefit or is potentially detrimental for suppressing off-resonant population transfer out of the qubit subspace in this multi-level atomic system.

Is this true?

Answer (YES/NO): YES